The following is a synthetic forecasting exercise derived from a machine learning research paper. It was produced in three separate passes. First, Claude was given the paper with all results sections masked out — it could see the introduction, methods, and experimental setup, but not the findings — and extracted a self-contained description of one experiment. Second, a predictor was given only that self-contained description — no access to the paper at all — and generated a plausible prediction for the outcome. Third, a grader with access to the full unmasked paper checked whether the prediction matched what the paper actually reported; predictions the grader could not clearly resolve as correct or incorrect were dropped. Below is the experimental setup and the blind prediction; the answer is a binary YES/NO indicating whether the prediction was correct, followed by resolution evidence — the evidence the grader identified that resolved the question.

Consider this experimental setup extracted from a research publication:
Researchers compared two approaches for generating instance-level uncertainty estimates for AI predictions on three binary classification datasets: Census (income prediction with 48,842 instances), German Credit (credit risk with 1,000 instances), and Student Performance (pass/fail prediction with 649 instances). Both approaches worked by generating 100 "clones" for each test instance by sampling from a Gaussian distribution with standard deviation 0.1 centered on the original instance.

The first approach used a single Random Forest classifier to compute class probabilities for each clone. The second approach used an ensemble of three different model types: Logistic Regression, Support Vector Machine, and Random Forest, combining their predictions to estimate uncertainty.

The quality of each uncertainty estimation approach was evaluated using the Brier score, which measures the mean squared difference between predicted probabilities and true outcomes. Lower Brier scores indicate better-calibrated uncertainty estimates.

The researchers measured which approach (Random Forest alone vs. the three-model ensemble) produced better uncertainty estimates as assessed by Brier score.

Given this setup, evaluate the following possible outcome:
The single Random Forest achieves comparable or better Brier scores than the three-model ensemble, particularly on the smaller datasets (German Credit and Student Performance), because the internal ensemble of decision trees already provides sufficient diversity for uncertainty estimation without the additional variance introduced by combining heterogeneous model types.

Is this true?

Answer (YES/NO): NO